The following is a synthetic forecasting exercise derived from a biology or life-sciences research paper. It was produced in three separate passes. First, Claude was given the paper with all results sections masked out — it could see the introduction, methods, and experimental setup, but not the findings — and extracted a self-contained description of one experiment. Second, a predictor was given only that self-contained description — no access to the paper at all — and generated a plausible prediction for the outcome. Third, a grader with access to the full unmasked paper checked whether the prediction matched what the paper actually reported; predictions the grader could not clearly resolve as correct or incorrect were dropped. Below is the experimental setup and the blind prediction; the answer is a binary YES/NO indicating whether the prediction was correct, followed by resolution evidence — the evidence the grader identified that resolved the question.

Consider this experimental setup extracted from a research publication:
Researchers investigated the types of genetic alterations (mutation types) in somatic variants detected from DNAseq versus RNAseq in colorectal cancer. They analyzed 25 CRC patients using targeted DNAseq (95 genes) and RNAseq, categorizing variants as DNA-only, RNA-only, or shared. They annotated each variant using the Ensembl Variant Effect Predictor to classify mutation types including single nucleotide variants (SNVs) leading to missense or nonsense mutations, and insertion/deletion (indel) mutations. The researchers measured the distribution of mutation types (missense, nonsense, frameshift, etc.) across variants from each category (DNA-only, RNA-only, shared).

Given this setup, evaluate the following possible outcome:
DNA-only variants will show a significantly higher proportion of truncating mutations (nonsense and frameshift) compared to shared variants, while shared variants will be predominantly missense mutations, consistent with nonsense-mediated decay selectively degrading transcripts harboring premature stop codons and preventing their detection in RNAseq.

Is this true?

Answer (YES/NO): NO